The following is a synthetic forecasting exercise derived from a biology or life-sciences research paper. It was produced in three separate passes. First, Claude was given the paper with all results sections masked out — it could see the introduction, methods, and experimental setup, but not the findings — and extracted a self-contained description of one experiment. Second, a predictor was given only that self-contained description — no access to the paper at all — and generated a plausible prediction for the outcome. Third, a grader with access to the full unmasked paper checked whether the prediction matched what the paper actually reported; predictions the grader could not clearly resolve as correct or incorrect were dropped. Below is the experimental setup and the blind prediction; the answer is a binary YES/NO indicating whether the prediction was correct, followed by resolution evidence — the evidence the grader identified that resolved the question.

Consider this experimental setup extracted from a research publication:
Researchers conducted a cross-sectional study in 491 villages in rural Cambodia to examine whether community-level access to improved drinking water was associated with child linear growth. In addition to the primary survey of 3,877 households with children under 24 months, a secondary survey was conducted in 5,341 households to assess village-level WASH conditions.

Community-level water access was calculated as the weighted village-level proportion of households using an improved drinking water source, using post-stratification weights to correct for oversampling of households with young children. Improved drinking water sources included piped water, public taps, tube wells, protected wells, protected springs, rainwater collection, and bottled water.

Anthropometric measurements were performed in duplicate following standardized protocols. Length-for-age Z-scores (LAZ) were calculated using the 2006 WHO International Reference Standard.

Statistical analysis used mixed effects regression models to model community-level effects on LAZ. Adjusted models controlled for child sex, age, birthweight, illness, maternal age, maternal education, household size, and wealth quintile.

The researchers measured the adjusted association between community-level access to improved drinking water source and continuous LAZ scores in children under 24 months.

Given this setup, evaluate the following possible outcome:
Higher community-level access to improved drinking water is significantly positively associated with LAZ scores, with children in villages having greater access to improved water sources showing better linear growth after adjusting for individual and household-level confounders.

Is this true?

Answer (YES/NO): NO